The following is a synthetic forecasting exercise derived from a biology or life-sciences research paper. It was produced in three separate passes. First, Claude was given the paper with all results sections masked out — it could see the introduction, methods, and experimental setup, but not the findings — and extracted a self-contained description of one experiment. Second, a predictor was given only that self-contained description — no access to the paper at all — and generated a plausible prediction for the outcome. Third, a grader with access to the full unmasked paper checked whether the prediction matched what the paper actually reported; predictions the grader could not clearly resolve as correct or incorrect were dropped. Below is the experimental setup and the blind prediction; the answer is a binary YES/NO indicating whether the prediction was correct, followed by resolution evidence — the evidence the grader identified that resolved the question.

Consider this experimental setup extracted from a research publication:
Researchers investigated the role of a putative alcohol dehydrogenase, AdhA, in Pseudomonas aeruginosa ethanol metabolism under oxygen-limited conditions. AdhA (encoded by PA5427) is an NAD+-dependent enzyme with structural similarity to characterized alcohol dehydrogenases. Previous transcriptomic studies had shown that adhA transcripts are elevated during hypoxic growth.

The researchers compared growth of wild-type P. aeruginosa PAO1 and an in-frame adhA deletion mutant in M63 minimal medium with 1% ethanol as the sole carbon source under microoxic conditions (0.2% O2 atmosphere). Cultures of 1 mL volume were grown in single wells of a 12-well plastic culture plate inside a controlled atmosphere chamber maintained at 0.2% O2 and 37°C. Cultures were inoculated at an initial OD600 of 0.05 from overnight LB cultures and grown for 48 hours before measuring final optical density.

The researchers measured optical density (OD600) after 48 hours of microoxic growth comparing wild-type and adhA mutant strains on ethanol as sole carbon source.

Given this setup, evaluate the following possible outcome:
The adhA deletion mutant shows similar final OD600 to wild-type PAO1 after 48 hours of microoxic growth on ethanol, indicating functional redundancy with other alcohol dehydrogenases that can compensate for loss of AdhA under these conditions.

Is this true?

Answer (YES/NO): NO